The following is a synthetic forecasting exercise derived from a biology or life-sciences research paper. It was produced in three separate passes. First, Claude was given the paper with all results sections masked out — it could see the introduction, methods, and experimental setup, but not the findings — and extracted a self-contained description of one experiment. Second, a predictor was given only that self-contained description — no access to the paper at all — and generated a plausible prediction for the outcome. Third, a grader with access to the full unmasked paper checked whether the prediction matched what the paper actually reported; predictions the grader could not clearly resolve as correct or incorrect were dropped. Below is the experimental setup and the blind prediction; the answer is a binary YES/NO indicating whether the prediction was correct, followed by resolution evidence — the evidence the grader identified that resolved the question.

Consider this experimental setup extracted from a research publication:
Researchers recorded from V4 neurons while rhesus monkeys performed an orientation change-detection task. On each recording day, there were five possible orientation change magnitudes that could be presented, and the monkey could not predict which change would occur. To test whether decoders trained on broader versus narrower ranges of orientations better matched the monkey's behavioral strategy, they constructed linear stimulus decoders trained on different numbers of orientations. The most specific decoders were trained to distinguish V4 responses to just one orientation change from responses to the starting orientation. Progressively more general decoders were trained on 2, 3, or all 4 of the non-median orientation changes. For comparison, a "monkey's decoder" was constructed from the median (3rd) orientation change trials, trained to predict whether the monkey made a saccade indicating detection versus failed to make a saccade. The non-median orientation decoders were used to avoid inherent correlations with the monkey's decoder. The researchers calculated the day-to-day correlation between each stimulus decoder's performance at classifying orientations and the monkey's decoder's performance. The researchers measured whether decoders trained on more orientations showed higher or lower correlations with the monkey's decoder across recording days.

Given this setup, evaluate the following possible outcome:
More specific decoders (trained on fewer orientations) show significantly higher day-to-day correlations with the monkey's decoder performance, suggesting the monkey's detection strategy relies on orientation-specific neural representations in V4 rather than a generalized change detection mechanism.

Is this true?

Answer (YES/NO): NO